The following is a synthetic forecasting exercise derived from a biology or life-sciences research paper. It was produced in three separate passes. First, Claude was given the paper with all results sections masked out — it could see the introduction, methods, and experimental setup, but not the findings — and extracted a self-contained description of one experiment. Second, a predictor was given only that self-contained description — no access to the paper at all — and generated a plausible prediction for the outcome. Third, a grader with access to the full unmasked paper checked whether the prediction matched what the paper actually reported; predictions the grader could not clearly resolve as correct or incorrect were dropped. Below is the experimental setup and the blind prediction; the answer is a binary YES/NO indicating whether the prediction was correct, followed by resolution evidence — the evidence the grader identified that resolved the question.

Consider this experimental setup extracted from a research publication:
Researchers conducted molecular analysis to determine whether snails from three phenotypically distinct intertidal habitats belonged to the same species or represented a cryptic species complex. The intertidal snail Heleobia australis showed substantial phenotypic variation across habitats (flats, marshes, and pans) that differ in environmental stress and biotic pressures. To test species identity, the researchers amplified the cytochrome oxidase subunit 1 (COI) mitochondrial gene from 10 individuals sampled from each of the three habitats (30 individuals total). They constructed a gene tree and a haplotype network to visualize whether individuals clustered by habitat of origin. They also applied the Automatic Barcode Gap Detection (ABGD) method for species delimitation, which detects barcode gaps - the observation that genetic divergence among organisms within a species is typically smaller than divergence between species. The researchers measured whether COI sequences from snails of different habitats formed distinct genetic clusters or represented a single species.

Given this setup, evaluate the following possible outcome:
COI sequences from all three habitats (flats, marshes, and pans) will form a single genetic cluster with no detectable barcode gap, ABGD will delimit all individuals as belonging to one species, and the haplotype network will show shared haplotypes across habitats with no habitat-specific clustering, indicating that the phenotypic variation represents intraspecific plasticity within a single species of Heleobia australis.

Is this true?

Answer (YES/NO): YES